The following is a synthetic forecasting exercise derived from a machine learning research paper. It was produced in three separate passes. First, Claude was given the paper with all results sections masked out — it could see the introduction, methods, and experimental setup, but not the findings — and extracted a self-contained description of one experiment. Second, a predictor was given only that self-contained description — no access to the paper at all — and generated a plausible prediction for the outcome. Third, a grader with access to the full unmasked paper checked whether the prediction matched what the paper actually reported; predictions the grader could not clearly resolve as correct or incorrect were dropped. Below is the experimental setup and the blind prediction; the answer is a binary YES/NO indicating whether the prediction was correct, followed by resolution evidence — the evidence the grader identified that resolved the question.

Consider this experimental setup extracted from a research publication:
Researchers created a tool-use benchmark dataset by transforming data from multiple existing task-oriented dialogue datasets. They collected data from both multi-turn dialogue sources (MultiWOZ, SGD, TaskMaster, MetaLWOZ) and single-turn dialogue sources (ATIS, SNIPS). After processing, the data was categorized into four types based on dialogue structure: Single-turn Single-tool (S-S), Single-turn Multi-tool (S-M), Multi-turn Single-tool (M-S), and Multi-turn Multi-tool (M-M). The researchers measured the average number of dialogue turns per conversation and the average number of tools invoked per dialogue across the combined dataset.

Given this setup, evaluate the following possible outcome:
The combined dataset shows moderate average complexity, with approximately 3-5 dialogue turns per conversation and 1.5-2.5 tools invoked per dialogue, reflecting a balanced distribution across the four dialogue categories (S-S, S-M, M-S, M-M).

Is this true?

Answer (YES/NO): NO